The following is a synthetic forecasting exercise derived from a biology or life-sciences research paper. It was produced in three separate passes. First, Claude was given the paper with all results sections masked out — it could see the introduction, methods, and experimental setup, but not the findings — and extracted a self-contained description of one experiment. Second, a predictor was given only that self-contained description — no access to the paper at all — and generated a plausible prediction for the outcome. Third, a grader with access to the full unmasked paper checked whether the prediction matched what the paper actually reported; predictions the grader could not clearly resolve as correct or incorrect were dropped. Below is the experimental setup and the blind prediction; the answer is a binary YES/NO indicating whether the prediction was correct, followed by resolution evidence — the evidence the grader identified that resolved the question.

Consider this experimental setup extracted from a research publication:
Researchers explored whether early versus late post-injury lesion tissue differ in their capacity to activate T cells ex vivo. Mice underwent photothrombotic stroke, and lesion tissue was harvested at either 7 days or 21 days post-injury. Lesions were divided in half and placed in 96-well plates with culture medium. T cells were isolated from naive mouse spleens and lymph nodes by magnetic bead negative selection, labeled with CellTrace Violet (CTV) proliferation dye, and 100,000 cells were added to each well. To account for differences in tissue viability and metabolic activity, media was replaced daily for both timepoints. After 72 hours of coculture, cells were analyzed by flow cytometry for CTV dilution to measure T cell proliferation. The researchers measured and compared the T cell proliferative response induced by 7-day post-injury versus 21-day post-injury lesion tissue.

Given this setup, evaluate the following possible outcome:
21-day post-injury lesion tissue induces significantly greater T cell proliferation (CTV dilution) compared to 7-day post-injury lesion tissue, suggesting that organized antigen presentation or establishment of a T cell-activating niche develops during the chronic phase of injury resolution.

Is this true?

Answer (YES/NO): NO